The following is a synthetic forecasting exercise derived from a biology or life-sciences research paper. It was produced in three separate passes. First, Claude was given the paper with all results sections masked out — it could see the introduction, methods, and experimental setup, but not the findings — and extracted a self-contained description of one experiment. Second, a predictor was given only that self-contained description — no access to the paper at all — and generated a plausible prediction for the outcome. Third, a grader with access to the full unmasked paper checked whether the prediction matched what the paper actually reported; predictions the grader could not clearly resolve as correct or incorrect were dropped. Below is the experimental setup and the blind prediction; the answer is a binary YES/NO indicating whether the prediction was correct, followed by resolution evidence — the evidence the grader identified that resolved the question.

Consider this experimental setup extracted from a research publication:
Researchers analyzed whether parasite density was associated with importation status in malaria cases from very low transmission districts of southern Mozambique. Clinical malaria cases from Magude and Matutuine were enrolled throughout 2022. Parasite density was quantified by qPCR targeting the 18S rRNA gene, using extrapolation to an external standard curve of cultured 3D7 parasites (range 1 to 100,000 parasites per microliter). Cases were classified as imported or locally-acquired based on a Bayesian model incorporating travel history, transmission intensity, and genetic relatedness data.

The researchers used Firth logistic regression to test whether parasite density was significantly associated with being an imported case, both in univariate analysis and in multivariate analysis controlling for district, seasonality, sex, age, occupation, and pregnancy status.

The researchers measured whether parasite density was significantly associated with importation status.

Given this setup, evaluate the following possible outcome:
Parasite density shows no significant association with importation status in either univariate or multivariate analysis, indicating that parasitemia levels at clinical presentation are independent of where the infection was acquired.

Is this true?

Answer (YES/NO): YES